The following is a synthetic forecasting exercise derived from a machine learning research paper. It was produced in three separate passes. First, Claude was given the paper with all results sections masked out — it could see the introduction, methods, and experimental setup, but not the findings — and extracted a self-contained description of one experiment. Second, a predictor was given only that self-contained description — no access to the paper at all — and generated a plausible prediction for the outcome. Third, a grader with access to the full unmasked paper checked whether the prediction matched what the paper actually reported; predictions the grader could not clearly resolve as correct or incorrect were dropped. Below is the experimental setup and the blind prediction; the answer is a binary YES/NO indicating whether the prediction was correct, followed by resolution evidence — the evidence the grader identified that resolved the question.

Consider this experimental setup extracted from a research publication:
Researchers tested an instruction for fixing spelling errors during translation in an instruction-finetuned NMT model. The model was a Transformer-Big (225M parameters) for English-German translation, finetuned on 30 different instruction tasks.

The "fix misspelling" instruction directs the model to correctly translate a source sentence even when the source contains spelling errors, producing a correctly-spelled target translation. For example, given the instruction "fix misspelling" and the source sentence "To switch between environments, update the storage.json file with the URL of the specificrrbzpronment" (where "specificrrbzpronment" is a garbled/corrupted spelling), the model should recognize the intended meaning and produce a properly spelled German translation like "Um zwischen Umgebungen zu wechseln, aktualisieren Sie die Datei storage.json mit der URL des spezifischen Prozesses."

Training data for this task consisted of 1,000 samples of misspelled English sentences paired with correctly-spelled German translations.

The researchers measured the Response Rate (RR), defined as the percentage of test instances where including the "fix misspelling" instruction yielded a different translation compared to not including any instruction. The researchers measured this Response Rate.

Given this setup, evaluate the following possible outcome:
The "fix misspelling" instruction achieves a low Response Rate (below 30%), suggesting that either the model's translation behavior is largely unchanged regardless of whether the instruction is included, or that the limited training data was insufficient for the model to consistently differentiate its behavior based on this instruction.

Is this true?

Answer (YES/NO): NO